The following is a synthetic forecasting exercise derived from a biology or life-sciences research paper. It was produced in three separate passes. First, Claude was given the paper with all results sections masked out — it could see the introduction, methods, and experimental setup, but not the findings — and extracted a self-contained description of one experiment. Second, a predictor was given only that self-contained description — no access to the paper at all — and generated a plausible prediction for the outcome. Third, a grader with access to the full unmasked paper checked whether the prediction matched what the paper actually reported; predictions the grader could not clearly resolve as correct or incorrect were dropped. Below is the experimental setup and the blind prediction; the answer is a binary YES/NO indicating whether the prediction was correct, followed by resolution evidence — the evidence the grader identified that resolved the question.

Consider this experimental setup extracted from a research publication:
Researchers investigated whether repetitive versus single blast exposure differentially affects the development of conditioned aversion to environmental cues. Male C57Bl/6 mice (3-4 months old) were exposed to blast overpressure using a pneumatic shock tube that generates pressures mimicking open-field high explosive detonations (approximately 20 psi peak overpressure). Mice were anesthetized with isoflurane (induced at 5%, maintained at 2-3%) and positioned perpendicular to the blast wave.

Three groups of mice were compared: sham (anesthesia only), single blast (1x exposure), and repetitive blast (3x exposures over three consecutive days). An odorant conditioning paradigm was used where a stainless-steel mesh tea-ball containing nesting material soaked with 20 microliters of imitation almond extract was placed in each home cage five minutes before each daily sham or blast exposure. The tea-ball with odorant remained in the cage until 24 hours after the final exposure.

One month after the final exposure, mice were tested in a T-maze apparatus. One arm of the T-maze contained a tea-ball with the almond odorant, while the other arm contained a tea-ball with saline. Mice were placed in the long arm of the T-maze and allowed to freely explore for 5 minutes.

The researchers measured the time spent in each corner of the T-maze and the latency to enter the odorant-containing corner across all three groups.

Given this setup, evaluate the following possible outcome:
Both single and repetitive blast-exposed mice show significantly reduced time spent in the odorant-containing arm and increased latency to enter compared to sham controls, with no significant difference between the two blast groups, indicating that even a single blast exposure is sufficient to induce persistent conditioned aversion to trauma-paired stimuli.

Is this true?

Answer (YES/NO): NO